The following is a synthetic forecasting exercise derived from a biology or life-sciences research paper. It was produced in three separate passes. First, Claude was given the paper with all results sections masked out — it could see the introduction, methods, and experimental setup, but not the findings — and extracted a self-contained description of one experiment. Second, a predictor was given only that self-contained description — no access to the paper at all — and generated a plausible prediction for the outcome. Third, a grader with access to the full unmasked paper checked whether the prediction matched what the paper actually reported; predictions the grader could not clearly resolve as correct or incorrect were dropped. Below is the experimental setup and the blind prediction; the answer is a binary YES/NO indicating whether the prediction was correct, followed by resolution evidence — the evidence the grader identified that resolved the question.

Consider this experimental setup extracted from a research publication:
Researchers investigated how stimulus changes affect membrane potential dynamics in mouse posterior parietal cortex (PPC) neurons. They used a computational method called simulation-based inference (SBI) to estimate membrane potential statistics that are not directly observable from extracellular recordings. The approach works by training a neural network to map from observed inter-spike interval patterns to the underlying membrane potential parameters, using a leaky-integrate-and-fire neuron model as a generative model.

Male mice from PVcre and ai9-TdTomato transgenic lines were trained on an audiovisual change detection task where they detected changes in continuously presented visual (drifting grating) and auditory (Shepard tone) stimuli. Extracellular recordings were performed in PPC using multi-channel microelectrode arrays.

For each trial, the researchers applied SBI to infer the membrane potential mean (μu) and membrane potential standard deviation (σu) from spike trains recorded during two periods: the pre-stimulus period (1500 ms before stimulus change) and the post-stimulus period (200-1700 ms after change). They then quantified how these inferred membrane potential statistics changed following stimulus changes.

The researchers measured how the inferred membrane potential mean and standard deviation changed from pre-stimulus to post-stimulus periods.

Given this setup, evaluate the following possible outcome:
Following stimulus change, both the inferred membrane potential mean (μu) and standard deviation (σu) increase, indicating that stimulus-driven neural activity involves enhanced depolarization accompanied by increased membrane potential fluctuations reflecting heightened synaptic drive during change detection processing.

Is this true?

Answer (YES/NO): NO